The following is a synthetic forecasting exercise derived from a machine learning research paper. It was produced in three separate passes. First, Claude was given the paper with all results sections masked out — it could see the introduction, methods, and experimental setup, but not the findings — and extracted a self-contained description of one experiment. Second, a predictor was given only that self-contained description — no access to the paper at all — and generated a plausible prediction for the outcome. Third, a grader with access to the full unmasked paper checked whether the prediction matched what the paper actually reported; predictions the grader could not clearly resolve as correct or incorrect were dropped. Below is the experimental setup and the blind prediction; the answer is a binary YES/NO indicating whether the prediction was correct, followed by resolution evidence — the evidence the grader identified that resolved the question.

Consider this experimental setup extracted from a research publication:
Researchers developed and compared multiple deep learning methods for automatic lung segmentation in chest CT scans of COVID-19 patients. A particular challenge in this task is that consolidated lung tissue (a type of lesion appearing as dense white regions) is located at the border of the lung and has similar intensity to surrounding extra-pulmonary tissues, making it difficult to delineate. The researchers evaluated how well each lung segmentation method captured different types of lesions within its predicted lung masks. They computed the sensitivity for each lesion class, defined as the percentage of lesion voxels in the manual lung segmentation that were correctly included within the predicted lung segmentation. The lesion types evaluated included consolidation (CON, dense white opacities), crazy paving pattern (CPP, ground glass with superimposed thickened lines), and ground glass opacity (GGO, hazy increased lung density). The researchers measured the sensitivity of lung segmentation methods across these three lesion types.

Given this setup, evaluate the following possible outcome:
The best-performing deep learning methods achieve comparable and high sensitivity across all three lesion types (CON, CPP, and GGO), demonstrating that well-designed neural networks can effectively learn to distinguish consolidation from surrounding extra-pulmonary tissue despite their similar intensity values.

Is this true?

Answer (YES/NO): NO